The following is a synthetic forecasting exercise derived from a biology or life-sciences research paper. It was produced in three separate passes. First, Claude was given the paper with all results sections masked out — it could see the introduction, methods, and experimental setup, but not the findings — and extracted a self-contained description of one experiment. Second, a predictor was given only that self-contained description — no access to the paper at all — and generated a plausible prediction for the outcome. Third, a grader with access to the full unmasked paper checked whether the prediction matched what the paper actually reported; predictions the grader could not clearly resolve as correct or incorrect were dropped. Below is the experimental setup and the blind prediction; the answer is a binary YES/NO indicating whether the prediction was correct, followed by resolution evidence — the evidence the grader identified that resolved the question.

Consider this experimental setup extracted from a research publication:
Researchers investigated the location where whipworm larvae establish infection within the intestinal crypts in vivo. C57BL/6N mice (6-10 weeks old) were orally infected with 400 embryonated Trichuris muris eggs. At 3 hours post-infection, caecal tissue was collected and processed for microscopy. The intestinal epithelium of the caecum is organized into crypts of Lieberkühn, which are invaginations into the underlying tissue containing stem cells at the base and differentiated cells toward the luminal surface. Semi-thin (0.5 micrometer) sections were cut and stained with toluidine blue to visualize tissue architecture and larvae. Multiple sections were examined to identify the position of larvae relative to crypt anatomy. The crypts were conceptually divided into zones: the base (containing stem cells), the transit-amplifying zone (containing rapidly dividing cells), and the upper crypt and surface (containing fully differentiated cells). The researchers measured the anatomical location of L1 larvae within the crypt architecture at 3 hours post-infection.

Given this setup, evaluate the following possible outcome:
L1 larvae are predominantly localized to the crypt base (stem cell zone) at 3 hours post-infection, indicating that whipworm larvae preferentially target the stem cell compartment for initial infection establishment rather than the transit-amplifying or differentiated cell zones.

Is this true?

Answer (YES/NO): YES